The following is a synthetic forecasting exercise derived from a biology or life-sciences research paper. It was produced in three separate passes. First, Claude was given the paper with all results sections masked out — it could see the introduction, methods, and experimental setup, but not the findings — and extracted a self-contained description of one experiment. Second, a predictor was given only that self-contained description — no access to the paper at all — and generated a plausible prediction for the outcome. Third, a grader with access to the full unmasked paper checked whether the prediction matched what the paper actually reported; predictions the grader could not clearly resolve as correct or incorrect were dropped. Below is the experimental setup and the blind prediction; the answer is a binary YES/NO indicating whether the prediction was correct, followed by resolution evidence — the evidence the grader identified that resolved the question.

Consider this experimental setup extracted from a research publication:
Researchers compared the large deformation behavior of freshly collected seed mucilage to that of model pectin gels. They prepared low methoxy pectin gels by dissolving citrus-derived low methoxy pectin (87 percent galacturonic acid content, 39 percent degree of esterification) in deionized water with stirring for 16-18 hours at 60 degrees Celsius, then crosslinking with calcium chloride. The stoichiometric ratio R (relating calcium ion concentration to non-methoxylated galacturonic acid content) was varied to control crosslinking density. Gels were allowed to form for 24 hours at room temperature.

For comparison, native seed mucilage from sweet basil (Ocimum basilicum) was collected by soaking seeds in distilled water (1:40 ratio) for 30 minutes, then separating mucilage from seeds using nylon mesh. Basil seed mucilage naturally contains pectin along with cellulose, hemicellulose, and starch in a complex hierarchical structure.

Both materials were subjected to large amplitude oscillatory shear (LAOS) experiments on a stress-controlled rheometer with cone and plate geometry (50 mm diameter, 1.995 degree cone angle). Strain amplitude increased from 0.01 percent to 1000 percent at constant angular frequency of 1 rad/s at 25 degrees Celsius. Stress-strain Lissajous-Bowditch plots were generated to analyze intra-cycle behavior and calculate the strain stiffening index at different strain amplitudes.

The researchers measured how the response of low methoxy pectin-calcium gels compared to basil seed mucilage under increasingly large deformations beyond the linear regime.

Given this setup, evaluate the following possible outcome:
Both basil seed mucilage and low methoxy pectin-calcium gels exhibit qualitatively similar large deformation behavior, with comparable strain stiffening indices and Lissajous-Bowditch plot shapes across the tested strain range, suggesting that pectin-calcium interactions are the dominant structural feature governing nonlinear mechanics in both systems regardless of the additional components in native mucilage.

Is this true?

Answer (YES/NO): NO